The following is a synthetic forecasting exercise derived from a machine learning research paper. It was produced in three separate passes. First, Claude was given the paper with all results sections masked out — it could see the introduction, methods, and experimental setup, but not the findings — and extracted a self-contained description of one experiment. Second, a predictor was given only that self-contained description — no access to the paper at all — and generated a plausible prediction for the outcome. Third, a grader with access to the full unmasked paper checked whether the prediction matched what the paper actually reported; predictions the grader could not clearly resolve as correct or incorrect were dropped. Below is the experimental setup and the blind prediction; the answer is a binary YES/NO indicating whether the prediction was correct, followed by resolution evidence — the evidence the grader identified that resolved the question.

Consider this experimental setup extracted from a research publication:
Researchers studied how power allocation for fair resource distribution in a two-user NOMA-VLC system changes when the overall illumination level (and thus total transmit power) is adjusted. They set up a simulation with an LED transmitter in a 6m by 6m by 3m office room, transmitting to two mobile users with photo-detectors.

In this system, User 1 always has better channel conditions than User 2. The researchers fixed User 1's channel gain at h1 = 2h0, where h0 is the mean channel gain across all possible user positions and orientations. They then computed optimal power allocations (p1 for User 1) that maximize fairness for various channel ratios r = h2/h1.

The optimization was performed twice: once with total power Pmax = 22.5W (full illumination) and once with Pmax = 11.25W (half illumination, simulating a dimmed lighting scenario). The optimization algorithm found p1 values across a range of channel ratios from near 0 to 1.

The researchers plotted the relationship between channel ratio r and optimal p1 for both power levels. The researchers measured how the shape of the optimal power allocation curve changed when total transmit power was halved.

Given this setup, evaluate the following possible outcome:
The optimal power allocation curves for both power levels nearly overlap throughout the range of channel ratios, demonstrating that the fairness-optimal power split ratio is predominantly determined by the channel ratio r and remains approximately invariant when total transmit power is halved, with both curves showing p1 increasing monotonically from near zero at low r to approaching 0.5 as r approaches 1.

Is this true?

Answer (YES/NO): NO